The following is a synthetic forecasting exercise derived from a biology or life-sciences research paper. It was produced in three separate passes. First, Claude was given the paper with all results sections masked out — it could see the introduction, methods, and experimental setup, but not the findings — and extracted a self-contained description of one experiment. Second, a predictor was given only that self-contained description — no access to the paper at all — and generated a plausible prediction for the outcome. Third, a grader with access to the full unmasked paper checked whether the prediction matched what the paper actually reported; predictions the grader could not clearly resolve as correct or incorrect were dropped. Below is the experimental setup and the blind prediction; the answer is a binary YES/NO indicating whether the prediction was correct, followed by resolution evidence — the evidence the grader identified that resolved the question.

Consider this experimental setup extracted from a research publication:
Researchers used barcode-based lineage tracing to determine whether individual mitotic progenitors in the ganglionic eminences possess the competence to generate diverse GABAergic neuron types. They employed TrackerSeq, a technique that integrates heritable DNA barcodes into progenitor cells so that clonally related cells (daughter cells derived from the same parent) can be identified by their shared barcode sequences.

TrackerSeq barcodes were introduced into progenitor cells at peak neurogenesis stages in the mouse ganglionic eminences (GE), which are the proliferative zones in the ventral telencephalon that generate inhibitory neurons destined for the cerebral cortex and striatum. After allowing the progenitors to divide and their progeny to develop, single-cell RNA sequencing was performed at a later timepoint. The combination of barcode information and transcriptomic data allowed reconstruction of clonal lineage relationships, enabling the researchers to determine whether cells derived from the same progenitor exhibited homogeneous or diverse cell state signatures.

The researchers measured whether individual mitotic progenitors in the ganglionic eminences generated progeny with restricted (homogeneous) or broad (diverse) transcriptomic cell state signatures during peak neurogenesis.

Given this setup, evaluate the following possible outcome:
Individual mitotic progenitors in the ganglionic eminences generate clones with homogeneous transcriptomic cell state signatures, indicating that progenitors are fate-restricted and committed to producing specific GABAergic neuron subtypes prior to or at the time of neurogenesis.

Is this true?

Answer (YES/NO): NO